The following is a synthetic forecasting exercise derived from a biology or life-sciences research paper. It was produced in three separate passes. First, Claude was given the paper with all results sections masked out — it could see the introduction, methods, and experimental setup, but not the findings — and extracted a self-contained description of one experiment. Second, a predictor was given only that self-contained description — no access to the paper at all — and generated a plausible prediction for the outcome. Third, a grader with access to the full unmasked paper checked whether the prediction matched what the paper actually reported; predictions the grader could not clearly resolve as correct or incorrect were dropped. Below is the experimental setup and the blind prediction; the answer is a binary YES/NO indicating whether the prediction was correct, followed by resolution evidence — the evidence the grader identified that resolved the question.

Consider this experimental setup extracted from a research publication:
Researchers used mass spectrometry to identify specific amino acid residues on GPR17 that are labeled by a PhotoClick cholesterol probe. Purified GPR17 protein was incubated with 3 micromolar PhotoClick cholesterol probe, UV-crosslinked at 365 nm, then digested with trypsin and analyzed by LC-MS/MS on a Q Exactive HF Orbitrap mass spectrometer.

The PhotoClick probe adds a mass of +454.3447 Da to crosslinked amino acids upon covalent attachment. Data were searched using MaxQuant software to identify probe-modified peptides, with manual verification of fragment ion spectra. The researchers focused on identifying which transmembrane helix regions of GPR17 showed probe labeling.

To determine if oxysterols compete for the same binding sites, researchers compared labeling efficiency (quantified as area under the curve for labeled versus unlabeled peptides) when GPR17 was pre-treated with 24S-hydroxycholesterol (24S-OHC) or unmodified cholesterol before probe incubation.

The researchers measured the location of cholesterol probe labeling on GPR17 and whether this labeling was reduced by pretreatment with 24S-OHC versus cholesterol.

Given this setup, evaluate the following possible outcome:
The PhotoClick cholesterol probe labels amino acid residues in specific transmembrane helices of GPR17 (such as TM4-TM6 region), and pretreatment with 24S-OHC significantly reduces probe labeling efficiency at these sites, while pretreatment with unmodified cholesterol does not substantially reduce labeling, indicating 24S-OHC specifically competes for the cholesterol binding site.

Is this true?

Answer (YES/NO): NO